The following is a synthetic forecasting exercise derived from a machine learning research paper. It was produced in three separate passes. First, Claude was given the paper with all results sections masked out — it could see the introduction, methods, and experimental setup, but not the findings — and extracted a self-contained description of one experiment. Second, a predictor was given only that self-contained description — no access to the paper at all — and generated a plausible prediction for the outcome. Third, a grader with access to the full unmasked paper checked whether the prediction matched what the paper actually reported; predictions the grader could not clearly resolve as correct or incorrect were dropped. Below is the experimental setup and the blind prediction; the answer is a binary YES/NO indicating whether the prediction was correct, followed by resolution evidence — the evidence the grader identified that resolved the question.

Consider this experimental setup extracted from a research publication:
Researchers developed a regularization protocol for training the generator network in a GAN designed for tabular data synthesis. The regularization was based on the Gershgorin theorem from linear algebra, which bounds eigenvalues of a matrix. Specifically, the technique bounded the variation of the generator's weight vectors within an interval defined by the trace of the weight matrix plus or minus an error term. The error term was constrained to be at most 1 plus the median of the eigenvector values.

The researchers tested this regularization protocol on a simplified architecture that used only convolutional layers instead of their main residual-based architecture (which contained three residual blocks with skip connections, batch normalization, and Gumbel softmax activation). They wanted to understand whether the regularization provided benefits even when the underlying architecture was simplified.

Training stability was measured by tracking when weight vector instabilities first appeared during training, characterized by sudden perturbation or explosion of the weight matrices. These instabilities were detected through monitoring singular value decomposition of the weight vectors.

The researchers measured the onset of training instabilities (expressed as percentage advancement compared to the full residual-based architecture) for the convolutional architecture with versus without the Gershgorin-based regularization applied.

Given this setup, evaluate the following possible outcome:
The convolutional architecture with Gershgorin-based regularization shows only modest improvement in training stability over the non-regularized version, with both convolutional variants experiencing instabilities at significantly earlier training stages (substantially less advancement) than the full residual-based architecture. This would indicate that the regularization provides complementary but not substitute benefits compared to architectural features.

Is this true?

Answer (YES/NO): NO